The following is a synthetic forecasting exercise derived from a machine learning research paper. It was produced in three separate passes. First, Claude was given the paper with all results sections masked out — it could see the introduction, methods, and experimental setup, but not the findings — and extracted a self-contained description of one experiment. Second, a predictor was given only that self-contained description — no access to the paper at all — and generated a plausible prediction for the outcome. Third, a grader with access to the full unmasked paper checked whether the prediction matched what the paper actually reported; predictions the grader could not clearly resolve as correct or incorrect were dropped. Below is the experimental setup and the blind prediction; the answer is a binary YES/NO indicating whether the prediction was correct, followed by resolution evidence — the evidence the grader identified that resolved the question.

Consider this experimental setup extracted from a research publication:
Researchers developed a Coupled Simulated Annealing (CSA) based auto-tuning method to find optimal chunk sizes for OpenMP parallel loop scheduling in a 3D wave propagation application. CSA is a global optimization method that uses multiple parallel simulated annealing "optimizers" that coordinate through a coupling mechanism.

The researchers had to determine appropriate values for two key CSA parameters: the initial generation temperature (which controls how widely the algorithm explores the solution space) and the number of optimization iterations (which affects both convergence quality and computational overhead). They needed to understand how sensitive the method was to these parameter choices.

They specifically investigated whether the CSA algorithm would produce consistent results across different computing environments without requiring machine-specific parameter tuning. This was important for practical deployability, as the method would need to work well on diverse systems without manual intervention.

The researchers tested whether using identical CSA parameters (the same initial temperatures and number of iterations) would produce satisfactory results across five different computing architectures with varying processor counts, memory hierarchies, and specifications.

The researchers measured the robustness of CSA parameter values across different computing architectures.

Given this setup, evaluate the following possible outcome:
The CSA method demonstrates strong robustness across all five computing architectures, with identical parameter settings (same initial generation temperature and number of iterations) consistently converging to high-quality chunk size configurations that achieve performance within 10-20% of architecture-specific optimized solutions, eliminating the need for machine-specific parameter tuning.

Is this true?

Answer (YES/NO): NO